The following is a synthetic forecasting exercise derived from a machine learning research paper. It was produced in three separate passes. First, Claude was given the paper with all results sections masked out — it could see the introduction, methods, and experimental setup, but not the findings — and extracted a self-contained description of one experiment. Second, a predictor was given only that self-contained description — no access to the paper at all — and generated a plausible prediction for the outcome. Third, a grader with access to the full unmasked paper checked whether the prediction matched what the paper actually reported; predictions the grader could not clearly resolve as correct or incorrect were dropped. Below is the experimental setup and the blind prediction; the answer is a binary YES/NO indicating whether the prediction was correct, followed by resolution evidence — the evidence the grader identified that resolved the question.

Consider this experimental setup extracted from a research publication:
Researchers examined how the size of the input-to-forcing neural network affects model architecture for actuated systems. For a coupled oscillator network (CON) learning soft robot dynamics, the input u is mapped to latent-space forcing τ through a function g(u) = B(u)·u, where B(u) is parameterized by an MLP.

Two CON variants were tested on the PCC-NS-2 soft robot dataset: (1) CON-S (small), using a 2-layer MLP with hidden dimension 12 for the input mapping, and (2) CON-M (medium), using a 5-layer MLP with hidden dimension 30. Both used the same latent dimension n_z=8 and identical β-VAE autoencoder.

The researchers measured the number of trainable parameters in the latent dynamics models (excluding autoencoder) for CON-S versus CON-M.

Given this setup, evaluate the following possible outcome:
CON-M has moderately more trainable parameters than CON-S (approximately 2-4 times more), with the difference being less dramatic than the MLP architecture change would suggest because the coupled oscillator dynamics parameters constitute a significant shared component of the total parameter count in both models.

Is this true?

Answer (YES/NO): NO